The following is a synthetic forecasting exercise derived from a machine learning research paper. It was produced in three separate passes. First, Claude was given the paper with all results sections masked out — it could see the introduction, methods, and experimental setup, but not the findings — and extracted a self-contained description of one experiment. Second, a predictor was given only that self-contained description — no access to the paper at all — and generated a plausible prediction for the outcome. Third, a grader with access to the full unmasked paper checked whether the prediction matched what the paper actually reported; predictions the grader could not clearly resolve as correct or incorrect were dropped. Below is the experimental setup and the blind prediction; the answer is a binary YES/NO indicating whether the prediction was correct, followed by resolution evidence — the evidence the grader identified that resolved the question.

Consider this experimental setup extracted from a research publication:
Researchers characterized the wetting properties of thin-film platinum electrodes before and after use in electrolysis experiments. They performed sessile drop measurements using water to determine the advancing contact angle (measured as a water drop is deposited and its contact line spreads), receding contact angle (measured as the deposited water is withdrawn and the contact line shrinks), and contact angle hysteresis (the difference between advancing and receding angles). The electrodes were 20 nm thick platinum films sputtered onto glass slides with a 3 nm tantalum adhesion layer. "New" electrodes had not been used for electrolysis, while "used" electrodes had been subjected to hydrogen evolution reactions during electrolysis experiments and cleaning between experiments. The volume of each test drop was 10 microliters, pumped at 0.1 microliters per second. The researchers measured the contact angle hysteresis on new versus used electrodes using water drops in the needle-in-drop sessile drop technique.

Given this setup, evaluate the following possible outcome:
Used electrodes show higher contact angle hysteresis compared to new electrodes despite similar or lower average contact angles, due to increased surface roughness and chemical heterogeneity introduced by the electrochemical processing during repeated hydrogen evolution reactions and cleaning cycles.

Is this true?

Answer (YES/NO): NO